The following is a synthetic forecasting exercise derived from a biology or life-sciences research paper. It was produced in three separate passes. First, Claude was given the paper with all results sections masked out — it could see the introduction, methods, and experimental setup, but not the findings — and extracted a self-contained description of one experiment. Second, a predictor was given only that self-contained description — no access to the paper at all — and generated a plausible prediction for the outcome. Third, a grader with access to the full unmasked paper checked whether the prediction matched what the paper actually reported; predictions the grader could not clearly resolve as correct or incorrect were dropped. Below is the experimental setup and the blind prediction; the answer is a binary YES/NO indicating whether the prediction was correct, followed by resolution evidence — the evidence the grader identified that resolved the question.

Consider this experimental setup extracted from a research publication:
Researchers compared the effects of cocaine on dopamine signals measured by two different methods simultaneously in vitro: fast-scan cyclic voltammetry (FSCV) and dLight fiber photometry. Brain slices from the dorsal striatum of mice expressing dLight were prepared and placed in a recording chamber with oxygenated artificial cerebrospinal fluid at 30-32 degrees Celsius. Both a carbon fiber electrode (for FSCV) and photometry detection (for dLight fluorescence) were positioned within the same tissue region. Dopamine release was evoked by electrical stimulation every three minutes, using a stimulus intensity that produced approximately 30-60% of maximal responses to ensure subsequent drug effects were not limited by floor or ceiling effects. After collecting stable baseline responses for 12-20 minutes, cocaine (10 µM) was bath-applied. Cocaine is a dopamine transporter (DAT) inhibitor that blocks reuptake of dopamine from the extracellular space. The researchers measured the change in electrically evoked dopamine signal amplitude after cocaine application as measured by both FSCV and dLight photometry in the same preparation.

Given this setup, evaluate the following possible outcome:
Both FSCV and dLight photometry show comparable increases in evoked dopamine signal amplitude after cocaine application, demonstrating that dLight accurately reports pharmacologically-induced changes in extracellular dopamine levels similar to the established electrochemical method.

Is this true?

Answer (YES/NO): NO